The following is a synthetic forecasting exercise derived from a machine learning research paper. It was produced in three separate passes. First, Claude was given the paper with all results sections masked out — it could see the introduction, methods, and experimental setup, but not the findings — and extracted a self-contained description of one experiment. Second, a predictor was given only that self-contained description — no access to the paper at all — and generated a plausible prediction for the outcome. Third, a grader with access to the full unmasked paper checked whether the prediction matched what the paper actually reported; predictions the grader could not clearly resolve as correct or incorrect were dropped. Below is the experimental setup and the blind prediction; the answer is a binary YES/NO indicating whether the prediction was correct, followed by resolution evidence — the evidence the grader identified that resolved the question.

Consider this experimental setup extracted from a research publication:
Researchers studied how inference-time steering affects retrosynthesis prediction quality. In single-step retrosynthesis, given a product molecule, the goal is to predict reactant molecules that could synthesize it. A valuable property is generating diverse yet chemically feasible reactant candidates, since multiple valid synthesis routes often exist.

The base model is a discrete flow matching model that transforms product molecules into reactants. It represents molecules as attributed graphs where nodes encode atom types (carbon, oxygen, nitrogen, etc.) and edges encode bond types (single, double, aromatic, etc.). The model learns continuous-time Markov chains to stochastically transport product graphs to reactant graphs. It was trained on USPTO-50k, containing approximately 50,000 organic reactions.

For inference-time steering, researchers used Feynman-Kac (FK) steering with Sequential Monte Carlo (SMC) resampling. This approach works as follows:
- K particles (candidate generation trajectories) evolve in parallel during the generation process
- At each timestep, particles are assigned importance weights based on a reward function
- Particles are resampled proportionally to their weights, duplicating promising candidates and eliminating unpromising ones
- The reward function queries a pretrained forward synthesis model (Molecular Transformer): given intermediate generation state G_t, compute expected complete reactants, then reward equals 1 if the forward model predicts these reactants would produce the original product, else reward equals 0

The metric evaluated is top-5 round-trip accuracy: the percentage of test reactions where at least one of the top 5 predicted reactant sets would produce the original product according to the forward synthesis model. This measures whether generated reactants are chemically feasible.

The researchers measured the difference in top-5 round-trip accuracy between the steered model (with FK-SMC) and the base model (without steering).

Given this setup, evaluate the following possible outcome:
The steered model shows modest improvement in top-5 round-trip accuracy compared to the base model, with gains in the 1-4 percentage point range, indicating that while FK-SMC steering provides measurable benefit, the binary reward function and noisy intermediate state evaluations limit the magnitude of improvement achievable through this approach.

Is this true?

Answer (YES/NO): NO